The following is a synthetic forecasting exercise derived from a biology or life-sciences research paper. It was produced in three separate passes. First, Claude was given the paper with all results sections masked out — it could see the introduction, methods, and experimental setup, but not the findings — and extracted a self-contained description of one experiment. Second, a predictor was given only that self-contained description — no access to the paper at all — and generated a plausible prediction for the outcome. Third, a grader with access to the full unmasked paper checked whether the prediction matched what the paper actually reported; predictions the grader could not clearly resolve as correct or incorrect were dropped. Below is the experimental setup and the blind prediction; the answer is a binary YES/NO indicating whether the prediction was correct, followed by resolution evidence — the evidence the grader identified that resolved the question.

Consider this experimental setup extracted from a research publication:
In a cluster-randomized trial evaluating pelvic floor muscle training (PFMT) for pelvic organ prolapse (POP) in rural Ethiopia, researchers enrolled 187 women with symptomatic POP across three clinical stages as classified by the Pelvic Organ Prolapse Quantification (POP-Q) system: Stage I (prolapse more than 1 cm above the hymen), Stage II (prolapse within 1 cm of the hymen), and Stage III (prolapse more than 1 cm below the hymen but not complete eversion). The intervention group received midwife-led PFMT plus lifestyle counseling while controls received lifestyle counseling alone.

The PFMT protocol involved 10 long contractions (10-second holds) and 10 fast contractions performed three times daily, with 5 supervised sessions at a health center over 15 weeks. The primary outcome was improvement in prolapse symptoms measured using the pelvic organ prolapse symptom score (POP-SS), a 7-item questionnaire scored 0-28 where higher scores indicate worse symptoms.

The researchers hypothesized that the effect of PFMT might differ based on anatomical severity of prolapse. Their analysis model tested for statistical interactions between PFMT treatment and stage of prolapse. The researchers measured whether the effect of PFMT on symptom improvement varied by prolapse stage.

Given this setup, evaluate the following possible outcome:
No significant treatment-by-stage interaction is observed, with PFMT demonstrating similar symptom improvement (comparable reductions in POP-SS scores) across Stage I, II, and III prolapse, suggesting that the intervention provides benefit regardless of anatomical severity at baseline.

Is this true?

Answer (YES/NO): NO